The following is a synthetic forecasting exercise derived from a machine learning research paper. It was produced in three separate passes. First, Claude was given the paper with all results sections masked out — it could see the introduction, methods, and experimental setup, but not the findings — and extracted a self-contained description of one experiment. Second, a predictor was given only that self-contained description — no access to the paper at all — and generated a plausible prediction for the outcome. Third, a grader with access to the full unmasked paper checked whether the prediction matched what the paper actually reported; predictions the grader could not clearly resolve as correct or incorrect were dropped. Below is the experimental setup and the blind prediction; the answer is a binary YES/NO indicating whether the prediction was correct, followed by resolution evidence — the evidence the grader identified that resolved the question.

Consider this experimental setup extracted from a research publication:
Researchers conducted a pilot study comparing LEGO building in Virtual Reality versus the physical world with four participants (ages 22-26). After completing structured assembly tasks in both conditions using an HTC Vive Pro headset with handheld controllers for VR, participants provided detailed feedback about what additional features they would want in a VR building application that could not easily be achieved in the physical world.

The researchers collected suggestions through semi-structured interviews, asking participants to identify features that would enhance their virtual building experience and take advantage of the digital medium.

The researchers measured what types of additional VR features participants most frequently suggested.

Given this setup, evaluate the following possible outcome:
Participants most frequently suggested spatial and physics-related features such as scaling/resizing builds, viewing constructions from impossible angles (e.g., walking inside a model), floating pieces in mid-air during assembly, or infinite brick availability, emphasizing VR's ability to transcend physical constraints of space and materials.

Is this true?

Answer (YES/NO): YES